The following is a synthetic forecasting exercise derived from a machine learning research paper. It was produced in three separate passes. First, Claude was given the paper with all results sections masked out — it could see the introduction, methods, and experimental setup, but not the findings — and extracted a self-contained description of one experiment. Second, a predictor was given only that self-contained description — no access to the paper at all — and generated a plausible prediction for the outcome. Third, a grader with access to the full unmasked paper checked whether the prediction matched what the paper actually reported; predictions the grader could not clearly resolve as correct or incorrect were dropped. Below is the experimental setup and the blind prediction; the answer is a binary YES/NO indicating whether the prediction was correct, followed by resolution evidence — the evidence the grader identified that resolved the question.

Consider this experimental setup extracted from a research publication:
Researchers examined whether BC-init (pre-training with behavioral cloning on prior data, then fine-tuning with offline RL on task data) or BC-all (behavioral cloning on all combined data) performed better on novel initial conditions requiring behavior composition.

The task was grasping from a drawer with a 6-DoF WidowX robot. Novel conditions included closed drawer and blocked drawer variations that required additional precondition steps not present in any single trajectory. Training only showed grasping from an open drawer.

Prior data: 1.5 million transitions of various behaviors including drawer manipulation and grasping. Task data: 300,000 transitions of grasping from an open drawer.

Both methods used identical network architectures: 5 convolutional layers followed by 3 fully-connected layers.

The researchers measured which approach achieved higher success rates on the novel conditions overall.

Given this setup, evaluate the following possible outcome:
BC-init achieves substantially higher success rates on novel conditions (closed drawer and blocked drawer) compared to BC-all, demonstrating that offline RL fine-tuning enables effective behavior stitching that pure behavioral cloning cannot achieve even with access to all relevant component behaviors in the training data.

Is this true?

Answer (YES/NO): NO